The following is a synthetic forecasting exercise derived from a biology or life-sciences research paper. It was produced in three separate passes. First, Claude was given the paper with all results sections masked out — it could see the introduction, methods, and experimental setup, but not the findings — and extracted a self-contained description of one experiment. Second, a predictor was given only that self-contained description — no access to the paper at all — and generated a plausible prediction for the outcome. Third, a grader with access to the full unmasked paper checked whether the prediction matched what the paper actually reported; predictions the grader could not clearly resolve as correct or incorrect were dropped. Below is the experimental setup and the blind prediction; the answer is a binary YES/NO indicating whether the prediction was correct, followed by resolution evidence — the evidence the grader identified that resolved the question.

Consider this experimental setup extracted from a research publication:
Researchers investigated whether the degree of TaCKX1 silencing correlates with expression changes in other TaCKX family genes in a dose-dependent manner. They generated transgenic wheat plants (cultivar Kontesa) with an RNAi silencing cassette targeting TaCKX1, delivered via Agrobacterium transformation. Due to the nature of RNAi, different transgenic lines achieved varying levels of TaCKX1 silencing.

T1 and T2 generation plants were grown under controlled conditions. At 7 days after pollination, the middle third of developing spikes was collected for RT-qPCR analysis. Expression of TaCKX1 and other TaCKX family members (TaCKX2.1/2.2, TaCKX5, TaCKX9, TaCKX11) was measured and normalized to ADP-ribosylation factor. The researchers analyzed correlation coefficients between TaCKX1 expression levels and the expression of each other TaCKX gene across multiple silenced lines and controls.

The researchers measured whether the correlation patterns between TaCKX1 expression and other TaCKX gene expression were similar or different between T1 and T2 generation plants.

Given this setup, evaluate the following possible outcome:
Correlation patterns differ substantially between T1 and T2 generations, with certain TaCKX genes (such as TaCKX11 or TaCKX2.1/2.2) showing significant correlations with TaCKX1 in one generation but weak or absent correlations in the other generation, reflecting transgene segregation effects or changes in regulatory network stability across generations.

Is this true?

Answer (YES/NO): YES